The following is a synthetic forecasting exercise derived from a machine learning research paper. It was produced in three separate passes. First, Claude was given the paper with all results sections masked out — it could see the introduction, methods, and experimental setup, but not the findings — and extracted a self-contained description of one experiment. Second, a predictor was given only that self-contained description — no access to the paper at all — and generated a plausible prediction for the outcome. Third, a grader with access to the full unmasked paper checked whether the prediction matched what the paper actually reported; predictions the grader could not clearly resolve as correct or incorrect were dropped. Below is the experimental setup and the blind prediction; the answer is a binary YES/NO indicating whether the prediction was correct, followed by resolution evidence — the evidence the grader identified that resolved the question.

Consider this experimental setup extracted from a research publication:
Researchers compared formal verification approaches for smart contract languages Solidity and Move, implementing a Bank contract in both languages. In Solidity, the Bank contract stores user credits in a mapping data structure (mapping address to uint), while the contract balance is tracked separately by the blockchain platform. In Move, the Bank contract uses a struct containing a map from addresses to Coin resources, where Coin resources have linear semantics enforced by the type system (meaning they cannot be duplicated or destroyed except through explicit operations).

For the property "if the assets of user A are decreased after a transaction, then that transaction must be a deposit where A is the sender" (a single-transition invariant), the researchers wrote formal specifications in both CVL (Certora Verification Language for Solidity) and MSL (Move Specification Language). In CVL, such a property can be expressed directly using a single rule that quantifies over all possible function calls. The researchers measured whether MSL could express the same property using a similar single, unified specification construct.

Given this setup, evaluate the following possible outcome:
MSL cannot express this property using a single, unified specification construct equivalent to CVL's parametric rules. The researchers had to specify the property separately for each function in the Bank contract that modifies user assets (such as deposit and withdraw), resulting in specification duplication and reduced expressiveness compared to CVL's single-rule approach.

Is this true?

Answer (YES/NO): YES